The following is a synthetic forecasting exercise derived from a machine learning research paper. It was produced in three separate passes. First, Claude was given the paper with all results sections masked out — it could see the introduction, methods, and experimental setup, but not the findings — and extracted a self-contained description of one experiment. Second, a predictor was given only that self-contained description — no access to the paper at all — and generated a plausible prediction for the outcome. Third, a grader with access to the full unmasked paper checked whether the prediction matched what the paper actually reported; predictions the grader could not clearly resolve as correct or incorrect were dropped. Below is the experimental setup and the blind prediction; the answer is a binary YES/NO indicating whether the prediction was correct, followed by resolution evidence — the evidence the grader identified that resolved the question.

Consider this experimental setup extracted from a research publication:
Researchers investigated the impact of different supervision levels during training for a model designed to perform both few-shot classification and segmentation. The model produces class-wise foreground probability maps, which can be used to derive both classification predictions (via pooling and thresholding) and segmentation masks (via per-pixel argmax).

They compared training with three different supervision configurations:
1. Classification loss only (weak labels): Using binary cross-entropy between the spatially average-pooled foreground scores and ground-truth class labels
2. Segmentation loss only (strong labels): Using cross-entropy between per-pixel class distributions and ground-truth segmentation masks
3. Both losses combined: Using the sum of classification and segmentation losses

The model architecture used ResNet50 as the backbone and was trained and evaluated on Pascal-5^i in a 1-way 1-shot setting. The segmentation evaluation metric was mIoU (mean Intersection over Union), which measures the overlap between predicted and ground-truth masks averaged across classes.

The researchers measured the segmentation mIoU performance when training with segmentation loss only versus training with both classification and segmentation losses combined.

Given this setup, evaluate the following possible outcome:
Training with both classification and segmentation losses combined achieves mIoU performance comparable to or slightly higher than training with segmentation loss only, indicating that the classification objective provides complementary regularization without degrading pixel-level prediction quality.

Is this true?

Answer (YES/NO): NO